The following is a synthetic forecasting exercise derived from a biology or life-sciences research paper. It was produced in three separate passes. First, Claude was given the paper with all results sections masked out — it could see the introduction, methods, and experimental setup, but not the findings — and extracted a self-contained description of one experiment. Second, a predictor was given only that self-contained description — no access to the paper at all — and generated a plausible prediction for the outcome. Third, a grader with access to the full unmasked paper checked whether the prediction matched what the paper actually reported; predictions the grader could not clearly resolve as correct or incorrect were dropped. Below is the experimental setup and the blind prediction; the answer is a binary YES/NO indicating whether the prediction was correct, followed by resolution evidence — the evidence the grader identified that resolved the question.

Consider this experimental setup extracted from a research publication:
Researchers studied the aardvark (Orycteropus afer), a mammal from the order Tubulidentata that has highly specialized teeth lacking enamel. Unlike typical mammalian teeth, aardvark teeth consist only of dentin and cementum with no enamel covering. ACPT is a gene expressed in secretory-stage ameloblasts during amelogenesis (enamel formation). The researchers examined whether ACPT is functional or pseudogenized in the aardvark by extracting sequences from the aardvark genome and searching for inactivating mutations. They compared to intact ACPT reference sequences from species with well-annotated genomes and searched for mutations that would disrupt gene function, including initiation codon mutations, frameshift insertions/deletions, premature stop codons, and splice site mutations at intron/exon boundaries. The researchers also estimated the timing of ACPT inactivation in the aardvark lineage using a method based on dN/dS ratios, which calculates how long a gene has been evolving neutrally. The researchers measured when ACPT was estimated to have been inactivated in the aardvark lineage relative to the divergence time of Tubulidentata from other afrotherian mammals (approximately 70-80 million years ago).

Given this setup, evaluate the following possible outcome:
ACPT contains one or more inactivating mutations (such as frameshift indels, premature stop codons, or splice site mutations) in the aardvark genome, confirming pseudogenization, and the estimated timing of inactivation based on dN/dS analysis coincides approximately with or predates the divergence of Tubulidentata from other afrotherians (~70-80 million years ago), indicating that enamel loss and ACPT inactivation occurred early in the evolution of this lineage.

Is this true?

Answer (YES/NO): NO